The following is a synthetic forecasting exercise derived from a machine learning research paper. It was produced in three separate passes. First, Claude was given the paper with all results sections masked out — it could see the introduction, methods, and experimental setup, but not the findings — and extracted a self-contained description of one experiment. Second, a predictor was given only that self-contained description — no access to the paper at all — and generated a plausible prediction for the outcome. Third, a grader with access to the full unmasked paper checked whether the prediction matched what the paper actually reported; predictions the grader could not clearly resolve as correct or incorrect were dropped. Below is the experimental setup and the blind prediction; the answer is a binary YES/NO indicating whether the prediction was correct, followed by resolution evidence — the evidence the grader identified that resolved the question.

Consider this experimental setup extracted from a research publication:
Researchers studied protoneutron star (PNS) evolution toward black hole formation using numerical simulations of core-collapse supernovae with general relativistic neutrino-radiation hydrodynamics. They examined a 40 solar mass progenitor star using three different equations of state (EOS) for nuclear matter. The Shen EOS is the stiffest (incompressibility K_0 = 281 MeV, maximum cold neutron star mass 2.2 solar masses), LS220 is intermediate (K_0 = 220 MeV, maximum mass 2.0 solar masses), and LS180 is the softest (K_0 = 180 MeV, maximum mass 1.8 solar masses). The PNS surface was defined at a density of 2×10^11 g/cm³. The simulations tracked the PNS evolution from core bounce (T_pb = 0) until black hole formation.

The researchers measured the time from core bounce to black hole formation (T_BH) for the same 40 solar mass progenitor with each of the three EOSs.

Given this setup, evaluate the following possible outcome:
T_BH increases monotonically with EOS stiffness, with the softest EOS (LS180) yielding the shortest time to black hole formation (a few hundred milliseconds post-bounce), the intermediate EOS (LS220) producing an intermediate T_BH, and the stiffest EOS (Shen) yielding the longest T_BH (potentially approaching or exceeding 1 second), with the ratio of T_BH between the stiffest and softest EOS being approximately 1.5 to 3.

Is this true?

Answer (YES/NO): YES